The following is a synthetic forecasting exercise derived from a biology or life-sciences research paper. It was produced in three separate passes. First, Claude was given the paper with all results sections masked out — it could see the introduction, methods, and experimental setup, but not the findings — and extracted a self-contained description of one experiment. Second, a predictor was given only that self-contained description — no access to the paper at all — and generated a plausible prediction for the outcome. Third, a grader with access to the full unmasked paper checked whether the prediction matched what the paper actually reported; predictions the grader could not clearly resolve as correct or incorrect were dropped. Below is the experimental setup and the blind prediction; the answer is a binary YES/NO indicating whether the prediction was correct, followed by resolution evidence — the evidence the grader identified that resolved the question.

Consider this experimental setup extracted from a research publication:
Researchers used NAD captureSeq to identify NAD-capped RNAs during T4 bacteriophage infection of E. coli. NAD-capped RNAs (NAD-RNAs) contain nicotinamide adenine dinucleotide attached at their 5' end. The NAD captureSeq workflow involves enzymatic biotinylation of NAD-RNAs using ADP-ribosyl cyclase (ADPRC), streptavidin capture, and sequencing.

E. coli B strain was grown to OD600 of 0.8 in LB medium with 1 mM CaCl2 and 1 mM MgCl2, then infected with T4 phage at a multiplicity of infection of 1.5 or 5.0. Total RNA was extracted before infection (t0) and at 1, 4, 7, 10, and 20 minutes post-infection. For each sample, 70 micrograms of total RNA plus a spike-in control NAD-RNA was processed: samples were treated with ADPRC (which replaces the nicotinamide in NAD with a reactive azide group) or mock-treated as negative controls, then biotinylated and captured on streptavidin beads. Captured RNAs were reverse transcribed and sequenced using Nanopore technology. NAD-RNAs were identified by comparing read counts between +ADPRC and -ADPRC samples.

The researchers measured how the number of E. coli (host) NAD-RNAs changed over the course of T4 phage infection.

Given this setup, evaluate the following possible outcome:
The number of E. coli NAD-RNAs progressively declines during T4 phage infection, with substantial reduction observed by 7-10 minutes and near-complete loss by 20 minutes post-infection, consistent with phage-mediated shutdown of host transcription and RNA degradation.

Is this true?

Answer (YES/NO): NO